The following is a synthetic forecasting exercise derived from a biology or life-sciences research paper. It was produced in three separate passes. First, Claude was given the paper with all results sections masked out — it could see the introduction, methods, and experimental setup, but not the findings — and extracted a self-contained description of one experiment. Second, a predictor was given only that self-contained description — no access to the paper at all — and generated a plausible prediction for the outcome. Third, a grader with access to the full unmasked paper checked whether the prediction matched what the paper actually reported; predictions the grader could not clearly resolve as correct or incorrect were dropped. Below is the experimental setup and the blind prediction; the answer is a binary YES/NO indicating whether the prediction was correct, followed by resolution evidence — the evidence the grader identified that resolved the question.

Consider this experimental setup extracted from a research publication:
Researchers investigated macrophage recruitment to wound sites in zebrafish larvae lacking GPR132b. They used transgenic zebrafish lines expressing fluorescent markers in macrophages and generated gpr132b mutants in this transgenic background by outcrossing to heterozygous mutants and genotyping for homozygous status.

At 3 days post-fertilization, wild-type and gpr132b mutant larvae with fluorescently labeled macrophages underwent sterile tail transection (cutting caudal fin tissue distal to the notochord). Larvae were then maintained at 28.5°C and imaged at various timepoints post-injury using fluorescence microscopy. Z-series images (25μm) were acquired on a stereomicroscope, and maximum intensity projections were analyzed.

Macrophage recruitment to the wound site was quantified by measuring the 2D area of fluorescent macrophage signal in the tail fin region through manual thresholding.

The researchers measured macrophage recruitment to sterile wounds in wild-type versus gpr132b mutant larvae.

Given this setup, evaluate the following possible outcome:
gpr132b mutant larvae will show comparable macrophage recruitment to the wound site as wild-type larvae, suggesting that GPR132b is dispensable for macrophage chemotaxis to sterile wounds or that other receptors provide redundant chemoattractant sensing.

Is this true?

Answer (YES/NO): NO